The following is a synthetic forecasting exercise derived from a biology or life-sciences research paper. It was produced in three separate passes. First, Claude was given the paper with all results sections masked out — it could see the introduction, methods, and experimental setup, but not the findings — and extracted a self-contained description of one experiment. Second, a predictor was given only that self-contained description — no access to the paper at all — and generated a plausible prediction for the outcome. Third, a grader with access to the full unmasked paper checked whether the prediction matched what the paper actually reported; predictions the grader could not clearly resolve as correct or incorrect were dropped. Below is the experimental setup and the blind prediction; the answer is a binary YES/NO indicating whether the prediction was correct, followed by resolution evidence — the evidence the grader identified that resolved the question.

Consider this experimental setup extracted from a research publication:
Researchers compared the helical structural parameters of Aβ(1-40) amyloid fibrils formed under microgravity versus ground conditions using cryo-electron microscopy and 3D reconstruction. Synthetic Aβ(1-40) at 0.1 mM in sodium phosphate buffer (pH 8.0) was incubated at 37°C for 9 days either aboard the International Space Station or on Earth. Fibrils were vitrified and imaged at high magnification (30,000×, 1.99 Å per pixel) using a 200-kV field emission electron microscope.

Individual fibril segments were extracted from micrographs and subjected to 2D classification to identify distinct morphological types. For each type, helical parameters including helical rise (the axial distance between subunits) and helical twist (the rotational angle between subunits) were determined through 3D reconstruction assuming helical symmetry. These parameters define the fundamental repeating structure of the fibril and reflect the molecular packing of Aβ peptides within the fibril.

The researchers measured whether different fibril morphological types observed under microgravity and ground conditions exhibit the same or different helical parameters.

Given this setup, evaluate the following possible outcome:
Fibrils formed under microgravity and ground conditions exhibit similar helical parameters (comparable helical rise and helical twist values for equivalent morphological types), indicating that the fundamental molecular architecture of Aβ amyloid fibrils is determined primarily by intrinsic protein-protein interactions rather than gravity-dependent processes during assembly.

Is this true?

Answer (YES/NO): NO